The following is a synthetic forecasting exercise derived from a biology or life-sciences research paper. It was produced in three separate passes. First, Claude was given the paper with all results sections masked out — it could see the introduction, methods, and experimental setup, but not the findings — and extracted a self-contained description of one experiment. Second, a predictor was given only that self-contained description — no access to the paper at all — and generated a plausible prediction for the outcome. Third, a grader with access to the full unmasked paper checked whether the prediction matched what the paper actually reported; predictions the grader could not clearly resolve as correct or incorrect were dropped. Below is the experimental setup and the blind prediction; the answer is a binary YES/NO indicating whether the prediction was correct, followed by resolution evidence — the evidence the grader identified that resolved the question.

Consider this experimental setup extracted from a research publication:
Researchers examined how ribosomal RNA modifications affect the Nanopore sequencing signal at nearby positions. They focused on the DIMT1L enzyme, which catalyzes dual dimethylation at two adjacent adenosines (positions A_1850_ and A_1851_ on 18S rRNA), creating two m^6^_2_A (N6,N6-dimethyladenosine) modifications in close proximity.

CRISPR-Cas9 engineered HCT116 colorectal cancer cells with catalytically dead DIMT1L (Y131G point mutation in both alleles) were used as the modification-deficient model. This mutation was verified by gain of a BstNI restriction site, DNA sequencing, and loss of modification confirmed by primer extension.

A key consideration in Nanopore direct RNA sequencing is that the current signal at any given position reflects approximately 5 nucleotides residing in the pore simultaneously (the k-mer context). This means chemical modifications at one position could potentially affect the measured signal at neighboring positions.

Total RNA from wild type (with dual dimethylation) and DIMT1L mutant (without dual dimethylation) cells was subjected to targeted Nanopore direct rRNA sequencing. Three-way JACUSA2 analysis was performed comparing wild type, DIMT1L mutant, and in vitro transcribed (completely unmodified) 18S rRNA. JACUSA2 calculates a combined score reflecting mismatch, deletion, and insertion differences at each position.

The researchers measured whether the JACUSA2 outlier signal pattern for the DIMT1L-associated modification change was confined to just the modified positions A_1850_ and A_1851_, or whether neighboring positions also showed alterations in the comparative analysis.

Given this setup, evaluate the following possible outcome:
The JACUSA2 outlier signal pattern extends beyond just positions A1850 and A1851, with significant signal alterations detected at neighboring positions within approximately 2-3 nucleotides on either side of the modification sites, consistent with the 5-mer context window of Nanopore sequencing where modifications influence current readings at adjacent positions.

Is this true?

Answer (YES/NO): YES